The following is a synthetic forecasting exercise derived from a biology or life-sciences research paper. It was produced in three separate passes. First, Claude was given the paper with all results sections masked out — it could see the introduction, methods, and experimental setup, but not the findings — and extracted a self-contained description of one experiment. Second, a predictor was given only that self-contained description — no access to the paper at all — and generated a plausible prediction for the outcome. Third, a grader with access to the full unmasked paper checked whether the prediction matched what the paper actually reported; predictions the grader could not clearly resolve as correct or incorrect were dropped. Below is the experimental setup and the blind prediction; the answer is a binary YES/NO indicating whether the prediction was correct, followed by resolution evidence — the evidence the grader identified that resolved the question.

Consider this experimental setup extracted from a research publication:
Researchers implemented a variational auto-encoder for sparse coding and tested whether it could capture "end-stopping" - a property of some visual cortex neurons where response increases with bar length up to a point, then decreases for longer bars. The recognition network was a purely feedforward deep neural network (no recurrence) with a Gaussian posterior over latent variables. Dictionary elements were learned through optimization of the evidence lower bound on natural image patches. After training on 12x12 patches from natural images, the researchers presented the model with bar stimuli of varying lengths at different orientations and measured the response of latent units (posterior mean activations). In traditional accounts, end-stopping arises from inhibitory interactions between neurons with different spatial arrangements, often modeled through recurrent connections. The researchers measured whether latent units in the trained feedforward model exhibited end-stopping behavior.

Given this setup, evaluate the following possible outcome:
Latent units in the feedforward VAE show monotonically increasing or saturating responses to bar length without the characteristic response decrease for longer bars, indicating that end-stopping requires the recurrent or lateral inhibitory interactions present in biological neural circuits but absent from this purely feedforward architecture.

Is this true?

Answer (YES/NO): NO